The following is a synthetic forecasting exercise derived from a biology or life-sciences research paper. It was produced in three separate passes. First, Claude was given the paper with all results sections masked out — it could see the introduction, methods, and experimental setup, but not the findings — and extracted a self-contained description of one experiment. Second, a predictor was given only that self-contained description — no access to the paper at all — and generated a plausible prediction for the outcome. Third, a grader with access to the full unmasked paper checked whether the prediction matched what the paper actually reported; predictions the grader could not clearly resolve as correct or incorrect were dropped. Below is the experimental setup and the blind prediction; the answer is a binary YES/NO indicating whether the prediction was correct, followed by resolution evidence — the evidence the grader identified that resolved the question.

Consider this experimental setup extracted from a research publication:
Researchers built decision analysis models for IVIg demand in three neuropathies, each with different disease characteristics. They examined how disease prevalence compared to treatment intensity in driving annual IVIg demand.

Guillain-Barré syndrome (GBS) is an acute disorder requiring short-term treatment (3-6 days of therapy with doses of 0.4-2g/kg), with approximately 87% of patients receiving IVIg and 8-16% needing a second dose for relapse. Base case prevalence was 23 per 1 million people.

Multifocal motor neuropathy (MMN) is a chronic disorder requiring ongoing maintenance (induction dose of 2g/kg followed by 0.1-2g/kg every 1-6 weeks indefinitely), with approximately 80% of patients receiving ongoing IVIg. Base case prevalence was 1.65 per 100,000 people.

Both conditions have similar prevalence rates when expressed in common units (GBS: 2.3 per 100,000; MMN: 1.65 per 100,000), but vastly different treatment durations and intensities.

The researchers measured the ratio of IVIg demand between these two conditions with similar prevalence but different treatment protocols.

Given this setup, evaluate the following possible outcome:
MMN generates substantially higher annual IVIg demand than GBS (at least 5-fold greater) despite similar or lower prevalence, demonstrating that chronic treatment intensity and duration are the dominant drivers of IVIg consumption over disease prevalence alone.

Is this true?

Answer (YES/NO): YES